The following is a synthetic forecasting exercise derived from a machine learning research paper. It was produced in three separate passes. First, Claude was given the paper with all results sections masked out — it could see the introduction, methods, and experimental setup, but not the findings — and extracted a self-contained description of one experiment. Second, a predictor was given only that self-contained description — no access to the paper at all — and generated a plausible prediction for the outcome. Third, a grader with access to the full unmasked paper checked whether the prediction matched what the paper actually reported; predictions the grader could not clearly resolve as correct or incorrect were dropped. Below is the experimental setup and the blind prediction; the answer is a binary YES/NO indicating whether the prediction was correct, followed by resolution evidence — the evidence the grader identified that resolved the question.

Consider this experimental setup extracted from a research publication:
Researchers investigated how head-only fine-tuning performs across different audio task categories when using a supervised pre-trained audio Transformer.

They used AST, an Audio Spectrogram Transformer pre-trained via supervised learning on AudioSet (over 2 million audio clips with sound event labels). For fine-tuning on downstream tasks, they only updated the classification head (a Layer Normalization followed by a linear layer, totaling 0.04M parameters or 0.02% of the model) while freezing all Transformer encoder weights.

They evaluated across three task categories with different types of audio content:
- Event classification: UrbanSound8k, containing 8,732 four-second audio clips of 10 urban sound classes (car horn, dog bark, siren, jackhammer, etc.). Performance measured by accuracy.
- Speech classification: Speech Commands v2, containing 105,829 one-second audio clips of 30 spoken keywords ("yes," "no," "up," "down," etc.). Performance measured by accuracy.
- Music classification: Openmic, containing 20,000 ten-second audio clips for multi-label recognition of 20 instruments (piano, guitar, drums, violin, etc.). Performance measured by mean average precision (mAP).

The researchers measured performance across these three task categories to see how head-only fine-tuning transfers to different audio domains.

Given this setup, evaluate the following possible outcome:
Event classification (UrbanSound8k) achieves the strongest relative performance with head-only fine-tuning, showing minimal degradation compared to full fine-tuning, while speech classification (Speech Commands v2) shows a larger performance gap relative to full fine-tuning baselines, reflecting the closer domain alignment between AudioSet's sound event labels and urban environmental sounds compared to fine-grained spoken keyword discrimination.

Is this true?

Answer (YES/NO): YES